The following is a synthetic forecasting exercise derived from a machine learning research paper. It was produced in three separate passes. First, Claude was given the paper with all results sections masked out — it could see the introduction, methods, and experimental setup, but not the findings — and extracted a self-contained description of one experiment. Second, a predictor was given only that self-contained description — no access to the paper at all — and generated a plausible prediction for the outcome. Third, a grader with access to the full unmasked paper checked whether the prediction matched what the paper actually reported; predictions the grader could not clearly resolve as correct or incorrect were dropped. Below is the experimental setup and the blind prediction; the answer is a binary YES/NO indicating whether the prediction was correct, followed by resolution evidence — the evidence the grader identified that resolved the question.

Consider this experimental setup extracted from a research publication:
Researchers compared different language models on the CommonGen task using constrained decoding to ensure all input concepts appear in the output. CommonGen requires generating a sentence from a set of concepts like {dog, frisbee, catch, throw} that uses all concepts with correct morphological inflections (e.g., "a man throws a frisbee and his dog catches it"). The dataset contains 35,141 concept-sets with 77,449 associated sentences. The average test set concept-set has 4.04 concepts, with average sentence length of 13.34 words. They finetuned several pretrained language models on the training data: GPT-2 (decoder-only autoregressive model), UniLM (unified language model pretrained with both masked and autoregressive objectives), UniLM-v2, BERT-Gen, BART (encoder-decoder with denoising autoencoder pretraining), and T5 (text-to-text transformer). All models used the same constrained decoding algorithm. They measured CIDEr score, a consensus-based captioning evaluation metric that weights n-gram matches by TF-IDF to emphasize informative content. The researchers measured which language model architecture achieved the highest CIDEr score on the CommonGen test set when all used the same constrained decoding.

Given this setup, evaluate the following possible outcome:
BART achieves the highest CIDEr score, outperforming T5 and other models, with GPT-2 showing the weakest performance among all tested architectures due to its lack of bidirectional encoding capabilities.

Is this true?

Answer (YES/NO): NO